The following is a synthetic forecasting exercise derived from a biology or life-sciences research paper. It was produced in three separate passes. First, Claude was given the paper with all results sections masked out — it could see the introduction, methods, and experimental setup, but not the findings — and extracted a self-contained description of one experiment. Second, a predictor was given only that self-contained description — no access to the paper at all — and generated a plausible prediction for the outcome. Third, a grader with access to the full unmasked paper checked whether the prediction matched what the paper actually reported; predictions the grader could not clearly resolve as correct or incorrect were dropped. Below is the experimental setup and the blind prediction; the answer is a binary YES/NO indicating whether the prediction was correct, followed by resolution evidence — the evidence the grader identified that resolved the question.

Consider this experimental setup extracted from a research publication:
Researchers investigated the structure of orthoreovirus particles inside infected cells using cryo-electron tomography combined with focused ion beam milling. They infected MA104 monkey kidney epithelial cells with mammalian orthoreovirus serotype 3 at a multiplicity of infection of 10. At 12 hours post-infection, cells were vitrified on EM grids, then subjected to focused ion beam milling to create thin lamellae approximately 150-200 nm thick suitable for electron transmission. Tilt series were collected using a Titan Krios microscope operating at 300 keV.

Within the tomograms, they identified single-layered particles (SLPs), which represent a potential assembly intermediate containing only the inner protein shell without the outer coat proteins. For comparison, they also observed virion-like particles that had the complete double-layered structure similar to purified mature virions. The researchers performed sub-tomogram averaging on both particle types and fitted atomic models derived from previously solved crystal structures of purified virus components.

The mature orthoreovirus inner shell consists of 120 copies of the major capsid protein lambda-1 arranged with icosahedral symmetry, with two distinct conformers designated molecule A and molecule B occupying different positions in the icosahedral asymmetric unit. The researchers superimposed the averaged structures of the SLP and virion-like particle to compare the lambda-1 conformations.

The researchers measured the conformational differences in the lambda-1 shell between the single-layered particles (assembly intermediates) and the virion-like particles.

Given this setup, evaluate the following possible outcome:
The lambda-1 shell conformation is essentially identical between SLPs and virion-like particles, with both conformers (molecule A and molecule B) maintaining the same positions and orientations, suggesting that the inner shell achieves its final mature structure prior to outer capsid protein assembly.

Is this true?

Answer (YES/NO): NO